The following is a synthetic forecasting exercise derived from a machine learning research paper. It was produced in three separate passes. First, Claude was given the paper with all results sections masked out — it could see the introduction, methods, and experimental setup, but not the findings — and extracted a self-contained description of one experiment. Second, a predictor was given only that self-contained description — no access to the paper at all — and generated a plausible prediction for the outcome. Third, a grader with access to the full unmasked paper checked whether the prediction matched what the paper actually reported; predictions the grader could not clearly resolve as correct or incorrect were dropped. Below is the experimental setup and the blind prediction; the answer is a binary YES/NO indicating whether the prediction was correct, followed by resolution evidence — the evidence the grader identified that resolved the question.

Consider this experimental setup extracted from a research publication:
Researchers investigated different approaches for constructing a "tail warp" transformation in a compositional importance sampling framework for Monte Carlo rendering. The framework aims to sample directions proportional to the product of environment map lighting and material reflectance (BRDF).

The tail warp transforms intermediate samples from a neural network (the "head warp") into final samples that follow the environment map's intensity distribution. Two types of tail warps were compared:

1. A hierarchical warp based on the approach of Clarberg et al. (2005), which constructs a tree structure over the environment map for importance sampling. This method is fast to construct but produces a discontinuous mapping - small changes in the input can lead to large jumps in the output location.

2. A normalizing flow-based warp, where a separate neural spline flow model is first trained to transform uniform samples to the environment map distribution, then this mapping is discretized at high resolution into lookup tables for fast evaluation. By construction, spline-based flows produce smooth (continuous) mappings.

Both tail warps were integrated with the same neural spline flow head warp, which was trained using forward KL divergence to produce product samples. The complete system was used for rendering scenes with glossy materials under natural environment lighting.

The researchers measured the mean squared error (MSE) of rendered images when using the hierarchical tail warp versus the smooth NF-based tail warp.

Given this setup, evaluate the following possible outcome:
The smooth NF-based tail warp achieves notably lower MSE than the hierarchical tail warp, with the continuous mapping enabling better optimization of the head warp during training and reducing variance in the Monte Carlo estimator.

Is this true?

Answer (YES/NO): YES